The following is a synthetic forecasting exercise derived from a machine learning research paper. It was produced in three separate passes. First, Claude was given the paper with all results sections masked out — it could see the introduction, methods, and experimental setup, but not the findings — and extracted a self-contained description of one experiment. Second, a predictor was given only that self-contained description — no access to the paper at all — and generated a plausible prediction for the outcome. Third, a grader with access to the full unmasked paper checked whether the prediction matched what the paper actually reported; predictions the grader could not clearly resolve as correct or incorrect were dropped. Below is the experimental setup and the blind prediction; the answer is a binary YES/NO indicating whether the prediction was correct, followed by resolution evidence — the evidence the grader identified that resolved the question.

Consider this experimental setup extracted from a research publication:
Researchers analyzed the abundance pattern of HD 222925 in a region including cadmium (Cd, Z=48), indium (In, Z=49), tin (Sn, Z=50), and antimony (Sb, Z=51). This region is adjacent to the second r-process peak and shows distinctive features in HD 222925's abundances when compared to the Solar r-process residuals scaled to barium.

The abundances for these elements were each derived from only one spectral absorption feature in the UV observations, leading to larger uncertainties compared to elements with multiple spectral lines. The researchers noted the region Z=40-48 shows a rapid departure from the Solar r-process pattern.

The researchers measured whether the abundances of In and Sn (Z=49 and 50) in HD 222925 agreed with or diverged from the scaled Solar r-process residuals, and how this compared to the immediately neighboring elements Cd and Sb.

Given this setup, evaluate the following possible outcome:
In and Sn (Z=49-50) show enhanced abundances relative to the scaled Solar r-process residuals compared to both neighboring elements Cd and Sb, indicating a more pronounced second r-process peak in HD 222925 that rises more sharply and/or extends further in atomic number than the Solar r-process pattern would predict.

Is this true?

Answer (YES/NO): NO